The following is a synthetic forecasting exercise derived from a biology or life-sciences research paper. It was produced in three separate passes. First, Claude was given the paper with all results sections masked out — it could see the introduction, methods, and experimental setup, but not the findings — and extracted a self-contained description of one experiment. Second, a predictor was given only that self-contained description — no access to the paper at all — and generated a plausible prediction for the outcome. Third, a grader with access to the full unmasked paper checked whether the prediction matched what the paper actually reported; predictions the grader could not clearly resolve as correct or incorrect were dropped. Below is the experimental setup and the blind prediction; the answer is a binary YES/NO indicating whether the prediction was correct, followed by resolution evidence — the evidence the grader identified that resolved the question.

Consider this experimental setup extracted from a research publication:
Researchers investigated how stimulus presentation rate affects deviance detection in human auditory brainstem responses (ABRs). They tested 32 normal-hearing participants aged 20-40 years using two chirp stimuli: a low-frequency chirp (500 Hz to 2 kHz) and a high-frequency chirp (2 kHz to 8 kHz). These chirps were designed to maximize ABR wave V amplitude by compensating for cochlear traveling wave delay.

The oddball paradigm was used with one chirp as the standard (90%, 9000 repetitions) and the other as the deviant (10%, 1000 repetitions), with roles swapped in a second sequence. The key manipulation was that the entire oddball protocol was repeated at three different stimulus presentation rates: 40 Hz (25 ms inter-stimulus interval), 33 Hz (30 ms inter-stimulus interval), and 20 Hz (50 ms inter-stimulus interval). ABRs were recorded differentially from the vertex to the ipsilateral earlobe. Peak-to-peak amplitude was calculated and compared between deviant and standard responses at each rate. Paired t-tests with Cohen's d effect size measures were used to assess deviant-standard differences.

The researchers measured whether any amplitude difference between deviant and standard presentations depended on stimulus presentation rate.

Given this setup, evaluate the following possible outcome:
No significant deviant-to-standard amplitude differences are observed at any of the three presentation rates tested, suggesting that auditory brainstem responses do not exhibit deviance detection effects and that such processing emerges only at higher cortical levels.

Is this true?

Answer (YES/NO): NO